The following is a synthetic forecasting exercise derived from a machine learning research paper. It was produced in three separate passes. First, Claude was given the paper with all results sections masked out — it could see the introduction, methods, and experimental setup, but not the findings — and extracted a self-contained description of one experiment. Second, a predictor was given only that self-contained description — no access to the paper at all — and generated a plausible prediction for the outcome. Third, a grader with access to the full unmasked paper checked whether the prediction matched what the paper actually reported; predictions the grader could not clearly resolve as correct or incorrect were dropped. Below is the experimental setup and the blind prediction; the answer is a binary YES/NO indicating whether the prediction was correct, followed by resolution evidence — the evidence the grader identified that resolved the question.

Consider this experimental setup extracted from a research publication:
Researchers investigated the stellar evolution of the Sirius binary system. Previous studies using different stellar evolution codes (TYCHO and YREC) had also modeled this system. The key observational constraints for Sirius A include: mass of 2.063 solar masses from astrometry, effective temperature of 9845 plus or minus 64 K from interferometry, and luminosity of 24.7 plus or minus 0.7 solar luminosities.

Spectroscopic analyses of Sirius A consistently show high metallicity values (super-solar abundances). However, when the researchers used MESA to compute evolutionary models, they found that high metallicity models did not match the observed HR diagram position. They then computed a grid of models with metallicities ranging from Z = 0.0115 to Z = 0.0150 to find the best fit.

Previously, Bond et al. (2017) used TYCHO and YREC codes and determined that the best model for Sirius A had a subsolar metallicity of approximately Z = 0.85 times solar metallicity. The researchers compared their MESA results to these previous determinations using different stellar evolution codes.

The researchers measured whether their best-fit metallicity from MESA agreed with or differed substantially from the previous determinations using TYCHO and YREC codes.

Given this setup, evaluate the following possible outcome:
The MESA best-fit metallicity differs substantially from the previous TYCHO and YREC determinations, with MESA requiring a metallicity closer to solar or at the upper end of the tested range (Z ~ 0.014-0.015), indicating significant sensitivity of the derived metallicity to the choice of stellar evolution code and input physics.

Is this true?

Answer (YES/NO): NO